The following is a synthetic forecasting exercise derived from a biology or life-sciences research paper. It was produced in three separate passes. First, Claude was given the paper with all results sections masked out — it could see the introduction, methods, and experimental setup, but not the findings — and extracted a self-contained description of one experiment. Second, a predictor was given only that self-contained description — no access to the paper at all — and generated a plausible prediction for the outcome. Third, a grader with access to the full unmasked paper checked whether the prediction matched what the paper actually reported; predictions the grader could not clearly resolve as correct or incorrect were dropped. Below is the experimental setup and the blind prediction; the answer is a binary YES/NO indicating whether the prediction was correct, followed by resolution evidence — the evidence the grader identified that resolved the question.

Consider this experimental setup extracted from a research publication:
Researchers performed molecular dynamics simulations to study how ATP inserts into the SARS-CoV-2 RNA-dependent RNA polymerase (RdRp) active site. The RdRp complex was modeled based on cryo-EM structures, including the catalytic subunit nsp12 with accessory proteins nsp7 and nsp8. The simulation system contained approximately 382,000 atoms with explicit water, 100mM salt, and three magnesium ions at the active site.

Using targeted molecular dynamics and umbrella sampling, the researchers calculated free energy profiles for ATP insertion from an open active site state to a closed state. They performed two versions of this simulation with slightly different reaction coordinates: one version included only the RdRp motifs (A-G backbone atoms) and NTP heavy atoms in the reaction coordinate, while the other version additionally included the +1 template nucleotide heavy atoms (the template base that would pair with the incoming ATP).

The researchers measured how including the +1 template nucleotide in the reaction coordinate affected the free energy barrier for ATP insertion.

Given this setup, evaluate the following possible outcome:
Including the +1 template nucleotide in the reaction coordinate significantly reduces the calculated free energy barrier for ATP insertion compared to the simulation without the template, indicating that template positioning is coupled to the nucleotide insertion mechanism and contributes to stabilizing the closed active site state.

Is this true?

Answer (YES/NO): YES